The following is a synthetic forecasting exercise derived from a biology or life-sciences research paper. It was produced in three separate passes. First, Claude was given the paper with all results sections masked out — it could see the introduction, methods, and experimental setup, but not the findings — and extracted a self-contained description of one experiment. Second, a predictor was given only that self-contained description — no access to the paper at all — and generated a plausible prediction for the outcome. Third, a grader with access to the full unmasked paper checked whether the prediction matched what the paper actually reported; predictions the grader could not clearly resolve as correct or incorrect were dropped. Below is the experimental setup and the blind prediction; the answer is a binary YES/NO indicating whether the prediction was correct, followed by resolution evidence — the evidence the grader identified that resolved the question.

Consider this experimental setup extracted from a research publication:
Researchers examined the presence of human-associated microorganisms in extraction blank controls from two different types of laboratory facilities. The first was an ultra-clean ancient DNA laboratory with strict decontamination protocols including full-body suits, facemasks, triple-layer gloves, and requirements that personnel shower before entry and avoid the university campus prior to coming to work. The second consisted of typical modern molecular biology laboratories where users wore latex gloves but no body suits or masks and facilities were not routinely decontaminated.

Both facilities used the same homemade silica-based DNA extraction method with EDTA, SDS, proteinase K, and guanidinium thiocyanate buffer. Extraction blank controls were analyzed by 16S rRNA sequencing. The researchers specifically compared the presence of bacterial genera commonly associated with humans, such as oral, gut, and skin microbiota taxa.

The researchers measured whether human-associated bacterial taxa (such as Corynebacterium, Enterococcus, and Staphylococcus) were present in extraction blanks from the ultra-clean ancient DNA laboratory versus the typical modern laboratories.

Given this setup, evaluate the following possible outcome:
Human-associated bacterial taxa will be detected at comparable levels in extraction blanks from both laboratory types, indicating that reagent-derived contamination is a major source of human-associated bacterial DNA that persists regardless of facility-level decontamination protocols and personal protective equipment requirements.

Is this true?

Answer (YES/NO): NO